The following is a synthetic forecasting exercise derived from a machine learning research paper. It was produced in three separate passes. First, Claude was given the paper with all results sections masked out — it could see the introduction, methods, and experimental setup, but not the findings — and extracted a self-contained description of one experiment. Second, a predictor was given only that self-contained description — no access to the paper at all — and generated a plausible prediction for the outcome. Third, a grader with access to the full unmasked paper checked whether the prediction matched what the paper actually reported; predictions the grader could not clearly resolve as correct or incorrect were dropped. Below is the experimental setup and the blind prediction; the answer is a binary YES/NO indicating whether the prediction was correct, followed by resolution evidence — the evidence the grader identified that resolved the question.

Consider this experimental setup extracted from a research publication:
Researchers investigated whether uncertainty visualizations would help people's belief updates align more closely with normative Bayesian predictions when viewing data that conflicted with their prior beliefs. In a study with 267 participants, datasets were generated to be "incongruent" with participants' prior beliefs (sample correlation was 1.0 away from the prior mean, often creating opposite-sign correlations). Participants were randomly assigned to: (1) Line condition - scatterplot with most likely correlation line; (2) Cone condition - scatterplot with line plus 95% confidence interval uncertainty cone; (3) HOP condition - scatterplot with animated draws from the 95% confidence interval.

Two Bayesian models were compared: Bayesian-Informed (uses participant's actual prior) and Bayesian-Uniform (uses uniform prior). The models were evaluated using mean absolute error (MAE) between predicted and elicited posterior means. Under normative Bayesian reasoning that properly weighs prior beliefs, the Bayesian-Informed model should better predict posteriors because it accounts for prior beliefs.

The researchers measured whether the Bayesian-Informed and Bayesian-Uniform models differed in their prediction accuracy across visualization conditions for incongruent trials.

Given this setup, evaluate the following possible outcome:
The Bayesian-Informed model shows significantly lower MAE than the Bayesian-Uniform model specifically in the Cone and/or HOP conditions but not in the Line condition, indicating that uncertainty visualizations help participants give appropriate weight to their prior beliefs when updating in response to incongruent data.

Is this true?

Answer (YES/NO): NO